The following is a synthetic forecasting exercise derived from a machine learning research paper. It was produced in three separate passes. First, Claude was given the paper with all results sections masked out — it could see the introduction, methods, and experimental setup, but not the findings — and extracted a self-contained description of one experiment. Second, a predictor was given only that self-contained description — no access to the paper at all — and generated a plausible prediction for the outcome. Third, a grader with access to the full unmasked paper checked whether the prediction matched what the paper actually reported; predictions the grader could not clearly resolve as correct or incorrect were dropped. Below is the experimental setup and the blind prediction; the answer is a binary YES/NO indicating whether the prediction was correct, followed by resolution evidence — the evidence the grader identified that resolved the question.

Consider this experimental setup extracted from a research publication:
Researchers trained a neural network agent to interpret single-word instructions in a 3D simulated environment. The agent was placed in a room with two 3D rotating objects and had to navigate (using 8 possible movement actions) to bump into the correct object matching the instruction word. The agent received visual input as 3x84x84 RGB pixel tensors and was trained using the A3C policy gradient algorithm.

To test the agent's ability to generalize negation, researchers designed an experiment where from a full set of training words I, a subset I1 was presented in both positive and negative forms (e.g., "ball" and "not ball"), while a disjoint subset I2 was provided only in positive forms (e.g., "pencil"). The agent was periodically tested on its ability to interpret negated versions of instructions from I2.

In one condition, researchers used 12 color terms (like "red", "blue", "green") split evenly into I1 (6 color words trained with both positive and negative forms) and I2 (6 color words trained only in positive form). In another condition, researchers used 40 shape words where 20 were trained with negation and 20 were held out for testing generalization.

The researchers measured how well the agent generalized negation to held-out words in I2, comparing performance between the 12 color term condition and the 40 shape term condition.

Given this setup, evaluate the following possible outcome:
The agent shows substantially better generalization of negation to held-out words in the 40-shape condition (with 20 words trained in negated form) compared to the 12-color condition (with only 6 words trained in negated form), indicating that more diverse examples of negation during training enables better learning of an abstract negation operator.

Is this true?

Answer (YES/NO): YES